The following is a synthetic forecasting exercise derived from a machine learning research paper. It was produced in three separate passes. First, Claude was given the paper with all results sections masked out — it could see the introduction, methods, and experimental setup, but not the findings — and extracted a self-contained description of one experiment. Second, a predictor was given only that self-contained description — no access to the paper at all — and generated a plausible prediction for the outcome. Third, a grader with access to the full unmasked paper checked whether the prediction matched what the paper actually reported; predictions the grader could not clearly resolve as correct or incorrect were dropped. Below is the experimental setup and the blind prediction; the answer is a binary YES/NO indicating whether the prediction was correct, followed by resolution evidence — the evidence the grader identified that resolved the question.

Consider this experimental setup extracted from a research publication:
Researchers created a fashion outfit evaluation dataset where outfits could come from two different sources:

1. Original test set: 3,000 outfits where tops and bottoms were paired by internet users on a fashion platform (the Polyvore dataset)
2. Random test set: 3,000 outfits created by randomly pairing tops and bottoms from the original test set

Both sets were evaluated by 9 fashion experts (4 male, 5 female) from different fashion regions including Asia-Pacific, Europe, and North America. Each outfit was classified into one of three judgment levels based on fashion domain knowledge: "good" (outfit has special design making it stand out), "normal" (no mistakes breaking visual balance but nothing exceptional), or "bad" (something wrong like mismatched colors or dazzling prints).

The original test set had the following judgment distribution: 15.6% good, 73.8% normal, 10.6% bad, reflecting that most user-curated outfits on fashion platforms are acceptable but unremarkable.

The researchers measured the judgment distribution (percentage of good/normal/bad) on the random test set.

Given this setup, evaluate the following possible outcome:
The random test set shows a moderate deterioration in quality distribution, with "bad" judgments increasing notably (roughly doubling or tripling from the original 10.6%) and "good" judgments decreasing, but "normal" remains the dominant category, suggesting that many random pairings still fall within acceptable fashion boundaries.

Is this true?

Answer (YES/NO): NO